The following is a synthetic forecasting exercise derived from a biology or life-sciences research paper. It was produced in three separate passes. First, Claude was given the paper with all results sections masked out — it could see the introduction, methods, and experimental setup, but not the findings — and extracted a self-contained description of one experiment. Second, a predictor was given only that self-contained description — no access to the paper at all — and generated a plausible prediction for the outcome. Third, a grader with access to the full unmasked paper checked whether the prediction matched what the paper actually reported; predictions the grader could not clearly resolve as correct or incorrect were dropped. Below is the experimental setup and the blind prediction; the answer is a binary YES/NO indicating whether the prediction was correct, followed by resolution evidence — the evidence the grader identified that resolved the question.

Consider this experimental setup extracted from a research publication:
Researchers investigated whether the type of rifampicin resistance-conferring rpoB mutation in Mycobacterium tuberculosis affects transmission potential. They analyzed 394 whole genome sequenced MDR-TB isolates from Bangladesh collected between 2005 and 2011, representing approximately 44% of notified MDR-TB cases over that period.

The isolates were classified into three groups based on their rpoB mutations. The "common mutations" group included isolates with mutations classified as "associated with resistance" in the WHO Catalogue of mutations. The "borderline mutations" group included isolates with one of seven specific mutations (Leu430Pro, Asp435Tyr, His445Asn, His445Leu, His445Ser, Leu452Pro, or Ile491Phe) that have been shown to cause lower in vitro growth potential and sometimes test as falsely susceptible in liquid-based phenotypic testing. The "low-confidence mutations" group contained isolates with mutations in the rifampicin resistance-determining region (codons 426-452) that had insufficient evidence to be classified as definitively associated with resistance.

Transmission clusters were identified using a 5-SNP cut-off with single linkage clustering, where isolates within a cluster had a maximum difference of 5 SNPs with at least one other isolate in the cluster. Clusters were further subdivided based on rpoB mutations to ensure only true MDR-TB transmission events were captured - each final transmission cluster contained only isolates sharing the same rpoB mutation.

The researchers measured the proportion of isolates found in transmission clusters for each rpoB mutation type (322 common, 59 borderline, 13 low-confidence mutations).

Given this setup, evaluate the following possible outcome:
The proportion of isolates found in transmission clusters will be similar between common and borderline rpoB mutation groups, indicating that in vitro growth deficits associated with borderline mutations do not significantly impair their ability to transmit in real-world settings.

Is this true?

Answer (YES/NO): YES